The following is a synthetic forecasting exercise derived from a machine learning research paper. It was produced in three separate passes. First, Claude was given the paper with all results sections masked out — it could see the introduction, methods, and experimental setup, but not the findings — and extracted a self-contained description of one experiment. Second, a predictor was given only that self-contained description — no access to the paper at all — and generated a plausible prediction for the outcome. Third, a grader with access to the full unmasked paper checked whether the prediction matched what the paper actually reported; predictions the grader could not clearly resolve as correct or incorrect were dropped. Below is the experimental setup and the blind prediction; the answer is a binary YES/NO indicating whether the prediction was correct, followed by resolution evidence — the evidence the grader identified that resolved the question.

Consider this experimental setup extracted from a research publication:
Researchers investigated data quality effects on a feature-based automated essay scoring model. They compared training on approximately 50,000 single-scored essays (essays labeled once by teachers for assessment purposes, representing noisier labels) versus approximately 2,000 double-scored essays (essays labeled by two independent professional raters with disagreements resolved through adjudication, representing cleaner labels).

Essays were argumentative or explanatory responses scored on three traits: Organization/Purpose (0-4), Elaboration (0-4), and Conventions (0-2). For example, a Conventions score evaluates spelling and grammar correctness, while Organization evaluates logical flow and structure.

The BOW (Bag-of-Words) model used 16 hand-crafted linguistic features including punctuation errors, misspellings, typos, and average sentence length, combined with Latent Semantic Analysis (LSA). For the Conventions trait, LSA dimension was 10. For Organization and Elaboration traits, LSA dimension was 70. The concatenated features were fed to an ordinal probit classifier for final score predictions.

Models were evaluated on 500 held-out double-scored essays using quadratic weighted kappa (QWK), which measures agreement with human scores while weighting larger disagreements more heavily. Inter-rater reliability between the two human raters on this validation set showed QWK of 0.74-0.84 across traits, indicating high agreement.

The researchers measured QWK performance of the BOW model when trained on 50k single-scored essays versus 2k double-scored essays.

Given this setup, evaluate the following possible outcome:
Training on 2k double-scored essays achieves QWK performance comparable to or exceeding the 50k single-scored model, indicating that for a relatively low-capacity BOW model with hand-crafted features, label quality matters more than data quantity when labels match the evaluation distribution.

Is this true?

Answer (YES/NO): YES